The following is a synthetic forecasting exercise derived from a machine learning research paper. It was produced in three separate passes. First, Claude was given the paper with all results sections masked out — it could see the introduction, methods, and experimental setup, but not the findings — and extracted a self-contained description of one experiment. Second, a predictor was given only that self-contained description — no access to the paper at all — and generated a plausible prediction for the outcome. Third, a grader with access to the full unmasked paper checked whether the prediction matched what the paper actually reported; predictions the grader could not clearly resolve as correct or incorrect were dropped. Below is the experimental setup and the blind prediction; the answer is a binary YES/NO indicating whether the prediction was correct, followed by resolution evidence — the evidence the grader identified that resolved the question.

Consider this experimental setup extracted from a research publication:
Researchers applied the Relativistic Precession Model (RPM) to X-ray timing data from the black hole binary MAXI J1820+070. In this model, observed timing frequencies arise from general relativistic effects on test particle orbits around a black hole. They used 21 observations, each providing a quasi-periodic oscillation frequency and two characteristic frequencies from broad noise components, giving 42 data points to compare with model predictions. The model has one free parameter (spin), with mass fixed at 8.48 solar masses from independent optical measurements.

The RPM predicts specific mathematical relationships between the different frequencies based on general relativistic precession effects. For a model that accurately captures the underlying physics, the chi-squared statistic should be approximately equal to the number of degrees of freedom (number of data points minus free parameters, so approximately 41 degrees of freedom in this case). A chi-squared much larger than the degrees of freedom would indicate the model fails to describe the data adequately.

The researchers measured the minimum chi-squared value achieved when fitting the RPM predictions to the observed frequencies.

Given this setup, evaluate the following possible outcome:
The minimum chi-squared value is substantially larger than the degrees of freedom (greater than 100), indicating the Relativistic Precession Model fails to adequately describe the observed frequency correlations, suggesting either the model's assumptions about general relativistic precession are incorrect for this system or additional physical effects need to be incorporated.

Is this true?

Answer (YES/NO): NO